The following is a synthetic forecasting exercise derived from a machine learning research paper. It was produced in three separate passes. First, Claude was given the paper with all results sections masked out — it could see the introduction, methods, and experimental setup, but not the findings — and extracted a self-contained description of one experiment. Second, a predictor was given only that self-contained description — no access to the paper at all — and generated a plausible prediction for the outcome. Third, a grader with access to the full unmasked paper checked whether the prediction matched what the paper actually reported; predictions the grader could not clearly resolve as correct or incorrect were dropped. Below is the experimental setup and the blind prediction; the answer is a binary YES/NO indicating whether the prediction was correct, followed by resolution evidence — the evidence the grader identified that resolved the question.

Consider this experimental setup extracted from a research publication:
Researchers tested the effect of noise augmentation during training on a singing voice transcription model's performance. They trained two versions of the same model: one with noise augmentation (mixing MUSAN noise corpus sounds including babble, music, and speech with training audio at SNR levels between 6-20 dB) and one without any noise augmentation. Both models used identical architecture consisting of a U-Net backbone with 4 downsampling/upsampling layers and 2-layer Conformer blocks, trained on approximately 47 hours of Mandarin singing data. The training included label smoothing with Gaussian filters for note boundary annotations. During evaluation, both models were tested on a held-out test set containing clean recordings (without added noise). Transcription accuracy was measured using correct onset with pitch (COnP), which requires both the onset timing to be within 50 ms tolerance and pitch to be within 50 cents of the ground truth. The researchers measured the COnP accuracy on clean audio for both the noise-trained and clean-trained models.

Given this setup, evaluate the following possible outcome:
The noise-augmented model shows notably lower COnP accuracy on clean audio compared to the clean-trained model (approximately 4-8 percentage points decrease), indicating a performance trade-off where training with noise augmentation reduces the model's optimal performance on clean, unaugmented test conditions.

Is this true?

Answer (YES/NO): NO